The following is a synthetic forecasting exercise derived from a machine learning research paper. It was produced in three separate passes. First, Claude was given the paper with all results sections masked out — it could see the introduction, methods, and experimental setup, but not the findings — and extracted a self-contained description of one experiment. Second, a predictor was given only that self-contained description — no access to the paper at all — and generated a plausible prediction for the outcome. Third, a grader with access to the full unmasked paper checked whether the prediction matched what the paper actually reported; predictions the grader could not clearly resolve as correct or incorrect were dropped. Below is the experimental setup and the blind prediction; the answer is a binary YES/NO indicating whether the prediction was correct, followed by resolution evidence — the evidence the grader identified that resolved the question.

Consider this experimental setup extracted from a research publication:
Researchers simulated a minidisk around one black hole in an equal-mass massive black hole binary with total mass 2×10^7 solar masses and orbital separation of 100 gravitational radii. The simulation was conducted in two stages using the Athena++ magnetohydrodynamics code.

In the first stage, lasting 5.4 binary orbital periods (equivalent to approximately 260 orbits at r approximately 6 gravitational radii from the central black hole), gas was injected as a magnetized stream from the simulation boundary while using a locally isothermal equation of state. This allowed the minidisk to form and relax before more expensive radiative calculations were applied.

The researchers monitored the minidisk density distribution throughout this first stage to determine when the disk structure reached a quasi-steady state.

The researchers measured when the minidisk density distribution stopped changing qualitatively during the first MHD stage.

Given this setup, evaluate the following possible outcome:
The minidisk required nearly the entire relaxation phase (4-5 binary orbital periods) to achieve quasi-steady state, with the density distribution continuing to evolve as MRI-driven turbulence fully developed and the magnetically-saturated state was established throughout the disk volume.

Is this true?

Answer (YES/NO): NO